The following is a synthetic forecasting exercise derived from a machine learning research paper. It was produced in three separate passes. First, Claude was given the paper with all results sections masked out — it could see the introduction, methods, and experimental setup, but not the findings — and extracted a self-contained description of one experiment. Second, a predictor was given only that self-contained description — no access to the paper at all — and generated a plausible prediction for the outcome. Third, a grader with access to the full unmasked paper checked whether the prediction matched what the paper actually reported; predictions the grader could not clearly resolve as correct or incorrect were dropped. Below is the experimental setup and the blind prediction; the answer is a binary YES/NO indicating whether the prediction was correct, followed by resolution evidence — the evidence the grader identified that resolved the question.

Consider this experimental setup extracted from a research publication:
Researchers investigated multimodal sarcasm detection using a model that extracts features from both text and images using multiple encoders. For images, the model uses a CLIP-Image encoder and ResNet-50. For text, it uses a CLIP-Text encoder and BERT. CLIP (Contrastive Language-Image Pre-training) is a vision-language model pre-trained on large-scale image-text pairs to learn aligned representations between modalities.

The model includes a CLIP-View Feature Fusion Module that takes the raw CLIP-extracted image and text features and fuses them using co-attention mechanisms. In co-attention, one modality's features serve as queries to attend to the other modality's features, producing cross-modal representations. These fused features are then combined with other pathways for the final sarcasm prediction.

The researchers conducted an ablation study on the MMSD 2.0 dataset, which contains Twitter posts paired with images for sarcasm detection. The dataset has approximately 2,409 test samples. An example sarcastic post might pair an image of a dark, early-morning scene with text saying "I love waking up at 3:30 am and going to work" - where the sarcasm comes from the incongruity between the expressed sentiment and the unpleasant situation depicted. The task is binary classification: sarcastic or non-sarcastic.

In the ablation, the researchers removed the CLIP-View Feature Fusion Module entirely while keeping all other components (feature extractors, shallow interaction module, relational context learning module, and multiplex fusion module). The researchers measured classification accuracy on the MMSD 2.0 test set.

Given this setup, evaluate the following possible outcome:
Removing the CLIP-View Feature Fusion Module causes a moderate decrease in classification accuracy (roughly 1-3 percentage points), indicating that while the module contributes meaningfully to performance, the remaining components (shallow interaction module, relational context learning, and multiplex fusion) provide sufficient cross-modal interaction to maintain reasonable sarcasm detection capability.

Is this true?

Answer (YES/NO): NO